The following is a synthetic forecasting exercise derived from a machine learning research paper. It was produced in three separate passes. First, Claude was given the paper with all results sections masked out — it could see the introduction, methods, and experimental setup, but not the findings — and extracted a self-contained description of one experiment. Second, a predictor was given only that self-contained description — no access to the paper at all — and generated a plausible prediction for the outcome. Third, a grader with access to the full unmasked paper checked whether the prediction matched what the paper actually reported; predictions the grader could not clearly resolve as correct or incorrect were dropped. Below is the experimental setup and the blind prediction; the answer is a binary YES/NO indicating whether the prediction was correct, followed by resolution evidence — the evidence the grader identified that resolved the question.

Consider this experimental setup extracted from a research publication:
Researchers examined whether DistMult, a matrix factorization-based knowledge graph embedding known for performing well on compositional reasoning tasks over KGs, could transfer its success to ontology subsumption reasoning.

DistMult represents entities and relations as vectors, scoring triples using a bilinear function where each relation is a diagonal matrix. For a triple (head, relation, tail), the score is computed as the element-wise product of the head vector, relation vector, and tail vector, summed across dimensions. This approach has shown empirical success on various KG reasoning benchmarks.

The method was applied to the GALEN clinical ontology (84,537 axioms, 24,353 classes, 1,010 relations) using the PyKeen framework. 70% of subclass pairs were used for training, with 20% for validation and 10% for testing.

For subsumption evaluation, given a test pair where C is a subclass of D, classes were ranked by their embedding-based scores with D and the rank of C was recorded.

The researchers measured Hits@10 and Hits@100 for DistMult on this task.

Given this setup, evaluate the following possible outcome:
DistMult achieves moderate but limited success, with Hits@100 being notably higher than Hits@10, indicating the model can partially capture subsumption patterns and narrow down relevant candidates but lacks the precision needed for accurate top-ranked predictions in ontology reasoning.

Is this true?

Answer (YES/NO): NO